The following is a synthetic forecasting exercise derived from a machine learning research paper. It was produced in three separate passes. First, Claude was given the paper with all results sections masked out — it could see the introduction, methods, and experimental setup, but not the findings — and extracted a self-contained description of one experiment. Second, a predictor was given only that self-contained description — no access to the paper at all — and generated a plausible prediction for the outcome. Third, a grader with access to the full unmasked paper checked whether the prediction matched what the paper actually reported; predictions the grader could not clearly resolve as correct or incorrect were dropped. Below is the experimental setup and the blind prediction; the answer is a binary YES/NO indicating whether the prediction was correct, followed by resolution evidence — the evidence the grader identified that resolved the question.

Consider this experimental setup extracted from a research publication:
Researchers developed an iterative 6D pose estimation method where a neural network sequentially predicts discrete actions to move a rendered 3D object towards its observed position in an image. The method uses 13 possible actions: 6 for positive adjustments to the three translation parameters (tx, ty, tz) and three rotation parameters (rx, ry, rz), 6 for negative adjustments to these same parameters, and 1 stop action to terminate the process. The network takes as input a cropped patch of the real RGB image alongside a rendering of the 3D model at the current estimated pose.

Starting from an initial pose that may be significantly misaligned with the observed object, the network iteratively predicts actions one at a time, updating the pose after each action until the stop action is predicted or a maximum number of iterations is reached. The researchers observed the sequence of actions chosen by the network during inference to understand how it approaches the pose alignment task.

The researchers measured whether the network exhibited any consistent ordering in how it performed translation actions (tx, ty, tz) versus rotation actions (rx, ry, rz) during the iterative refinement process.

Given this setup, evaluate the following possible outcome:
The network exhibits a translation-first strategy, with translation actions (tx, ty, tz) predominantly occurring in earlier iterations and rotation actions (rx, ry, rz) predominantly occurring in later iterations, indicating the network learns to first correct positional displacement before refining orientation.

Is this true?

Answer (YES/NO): YES